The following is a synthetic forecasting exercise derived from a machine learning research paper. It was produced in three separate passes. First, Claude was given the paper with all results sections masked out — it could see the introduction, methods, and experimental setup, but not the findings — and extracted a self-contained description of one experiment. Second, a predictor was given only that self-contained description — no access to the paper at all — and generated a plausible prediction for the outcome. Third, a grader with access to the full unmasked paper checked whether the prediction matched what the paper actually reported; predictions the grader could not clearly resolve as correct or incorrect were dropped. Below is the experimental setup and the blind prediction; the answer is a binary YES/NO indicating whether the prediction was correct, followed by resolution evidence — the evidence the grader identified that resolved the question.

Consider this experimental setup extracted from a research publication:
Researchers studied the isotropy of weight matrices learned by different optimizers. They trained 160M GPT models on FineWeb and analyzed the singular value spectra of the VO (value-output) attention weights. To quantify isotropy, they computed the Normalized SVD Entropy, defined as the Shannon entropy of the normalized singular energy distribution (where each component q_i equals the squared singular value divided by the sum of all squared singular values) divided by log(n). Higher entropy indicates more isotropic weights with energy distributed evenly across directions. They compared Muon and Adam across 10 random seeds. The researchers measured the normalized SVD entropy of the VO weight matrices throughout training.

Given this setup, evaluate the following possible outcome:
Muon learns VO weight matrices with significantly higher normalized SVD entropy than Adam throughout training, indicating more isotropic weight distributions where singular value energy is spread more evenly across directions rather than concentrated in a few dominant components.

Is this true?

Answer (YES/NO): YES